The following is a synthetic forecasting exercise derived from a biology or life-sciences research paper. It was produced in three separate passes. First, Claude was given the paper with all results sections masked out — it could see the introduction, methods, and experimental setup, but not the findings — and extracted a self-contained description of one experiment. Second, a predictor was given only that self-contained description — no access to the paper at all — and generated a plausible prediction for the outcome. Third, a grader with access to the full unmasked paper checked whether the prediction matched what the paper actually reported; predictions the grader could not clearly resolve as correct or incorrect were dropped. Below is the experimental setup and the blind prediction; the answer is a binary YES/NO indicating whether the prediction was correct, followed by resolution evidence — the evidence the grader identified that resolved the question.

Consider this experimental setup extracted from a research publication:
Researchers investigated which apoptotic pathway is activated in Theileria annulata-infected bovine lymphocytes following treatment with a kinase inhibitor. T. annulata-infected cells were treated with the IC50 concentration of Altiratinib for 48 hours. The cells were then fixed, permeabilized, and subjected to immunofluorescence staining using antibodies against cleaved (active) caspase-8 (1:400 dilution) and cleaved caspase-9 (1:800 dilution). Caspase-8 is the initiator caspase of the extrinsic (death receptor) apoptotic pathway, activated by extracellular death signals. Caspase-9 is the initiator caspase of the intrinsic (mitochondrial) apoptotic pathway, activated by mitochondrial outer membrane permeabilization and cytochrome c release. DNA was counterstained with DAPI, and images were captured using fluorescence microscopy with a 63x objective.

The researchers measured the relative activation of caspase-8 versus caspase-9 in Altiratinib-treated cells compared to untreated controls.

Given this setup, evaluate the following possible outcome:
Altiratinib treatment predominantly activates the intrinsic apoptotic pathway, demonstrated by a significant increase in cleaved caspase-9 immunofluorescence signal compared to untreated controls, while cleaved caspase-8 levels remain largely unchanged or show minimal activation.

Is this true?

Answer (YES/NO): NO